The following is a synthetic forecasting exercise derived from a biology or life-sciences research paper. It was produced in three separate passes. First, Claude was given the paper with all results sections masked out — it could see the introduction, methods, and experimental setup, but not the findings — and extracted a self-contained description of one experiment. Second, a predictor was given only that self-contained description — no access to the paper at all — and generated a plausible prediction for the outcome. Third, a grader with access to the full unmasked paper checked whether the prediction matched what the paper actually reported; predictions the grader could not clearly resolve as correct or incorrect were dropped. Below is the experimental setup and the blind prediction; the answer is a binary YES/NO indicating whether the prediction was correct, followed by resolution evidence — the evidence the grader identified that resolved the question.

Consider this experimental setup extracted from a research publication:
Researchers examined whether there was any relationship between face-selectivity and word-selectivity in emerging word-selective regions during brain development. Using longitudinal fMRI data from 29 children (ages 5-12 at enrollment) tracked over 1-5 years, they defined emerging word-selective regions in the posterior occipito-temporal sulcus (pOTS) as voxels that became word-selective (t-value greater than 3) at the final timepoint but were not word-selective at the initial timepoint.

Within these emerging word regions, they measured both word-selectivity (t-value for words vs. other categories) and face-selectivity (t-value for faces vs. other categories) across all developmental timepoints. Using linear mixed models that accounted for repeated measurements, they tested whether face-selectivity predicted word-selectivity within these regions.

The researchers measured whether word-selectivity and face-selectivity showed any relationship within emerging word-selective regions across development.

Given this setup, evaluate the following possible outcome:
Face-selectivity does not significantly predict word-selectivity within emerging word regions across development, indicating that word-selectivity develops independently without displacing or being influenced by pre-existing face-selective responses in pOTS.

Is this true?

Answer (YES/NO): NO